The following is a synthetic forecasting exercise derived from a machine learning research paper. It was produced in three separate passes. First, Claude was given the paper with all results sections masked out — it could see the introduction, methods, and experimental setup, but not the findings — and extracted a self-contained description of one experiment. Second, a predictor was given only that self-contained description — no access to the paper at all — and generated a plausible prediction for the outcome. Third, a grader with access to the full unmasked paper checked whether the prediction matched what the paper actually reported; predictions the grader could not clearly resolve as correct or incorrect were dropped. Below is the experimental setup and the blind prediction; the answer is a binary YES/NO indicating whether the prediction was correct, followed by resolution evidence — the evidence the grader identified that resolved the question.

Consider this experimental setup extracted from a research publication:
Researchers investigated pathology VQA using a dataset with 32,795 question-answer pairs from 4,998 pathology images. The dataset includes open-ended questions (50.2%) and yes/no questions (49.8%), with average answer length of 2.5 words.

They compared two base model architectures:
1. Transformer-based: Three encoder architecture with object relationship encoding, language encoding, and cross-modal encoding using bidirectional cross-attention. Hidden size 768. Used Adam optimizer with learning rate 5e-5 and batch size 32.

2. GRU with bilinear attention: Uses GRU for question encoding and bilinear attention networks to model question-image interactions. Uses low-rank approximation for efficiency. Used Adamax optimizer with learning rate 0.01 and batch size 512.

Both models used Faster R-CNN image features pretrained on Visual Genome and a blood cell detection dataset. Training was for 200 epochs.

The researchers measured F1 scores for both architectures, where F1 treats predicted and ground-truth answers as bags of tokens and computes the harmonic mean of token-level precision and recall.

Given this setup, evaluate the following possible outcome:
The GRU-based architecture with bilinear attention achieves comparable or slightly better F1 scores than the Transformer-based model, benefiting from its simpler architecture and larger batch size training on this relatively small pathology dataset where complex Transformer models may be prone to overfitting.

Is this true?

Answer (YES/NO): NO